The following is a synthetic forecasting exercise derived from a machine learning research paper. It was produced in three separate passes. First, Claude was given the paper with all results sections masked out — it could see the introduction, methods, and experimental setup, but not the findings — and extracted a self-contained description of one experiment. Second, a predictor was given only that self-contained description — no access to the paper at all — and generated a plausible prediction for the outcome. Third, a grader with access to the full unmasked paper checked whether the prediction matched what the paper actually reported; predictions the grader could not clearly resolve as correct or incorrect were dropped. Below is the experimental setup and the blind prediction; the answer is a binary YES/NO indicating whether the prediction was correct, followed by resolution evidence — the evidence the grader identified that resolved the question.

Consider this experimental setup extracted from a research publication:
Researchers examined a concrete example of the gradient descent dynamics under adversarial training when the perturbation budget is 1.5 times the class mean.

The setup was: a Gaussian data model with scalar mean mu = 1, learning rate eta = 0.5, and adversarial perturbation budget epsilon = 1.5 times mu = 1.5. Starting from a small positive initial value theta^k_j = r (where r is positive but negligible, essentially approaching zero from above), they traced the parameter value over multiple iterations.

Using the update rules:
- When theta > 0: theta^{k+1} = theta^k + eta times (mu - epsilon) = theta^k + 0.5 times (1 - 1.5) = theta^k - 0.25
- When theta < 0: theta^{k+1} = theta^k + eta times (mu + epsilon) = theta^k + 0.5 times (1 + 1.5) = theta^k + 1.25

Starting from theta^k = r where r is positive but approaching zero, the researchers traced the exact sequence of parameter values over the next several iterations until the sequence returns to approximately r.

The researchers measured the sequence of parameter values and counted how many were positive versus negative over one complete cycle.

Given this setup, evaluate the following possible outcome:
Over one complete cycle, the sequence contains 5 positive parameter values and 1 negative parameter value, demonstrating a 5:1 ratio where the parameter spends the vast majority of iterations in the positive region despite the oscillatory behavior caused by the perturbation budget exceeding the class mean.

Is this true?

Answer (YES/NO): YES